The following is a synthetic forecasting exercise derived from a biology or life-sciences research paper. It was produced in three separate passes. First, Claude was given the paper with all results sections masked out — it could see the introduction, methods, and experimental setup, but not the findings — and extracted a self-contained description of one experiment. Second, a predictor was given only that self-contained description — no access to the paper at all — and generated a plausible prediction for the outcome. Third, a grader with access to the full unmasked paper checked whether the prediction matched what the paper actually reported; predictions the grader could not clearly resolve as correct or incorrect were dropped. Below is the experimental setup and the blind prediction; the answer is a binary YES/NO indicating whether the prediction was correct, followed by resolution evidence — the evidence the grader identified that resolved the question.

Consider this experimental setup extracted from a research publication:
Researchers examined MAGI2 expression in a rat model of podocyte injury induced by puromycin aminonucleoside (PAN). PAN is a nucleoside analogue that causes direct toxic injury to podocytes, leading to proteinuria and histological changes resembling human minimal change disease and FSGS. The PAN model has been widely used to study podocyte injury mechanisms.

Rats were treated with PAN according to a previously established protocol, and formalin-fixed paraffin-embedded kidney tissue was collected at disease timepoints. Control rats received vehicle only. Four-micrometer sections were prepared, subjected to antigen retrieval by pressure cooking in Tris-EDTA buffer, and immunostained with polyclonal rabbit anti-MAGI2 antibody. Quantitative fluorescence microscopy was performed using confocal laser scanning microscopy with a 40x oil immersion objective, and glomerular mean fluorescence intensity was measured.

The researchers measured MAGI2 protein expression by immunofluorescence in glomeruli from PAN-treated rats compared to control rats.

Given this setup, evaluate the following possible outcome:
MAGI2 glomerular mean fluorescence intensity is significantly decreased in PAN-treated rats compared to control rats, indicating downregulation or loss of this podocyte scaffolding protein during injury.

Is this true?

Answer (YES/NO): YES